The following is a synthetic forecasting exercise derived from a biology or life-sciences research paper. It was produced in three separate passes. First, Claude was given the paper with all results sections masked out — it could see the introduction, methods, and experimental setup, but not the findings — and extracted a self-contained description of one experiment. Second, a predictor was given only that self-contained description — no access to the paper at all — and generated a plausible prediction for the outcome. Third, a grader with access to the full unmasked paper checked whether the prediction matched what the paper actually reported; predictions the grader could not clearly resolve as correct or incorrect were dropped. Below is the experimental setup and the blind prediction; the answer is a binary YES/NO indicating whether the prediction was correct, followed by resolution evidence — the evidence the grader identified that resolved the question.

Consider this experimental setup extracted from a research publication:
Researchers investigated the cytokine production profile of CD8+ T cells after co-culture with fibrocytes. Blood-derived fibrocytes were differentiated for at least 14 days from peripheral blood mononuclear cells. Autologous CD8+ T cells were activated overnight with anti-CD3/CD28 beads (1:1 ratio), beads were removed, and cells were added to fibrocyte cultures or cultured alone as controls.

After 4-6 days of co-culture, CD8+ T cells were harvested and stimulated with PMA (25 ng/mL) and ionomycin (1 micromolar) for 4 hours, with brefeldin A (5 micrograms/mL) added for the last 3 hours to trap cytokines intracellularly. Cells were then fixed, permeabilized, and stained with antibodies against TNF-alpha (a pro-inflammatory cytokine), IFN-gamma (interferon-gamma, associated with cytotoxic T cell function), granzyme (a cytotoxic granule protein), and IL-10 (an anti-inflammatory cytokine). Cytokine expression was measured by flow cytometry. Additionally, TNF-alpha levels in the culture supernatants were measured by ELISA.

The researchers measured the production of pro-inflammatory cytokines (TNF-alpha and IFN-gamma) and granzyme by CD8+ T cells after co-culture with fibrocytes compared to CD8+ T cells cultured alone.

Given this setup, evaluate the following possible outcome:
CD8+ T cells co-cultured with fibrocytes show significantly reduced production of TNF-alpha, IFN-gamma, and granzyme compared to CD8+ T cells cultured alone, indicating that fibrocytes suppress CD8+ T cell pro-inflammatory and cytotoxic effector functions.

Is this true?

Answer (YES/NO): NO